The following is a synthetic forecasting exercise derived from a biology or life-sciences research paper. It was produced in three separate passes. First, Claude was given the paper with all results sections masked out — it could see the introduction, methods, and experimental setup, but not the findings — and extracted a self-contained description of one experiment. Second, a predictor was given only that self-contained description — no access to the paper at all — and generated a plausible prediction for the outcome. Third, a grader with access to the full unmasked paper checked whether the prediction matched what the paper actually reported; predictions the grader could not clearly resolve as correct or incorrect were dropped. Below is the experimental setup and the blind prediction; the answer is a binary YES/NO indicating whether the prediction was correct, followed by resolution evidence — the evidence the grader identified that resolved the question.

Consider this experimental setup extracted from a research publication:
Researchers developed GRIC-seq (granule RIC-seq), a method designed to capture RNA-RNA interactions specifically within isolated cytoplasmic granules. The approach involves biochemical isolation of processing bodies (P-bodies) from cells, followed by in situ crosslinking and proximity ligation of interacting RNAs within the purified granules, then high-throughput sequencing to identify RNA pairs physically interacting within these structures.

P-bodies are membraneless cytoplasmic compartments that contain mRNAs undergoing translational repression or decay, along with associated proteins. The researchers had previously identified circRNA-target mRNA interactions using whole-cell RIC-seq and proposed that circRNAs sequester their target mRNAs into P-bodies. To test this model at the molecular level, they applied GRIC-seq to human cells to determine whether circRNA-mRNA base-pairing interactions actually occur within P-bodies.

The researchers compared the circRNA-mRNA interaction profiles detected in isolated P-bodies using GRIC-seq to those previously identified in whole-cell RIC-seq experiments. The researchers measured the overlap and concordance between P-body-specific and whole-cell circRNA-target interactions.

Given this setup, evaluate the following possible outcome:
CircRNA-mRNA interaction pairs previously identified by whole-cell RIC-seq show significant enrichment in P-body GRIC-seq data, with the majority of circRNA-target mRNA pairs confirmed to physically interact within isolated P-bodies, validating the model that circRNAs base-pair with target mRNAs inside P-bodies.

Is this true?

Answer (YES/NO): NO